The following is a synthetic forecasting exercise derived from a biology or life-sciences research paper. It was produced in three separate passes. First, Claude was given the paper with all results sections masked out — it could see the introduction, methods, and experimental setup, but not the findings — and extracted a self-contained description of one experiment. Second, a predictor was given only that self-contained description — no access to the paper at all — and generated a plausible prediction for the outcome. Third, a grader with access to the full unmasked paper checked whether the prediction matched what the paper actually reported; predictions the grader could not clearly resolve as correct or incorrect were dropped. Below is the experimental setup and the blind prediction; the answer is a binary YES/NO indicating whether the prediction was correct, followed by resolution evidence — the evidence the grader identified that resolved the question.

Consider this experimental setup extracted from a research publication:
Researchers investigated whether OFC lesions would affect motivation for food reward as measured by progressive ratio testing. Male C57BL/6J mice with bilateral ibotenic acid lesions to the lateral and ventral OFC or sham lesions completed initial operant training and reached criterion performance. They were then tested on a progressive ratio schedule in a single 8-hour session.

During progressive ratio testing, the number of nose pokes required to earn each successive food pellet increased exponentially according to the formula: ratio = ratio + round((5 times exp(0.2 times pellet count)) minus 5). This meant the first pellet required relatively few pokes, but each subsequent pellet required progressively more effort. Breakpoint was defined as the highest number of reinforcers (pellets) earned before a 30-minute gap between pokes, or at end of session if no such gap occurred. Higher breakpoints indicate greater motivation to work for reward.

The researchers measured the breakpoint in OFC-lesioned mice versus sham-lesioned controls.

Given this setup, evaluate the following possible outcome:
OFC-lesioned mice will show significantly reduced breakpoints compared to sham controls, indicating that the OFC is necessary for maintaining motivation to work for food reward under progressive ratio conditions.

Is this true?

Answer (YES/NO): YES